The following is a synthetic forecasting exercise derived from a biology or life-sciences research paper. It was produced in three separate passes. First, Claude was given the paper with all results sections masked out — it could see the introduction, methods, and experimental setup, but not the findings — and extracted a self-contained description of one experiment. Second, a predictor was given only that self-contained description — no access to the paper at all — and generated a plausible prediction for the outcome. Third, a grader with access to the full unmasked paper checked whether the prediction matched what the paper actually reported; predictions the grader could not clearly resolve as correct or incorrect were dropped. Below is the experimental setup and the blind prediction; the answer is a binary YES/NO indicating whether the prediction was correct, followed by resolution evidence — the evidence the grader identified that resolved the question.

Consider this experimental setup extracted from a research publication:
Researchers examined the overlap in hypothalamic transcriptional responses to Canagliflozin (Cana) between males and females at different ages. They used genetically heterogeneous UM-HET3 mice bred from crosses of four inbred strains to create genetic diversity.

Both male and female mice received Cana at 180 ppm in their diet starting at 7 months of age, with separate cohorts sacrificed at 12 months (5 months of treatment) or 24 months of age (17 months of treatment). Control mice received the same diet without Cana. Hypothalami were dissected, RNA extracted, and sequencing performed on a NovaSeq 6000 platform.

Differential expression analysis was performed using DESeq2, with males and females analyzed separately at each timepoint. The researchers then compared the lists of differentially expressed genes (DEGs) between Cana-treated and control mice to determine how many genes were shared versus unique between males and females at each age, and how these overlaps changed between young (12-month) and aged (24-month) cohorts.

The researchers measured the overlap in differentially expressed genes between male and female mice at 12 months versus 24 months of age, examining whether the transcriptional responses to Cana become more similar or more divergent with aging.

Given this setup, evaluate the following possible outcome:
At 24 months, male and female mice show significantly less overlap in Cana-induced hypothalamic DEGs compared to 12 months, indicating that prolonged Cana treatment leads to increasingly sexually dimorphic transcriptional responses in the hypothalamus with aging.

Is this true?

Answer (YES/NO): NO